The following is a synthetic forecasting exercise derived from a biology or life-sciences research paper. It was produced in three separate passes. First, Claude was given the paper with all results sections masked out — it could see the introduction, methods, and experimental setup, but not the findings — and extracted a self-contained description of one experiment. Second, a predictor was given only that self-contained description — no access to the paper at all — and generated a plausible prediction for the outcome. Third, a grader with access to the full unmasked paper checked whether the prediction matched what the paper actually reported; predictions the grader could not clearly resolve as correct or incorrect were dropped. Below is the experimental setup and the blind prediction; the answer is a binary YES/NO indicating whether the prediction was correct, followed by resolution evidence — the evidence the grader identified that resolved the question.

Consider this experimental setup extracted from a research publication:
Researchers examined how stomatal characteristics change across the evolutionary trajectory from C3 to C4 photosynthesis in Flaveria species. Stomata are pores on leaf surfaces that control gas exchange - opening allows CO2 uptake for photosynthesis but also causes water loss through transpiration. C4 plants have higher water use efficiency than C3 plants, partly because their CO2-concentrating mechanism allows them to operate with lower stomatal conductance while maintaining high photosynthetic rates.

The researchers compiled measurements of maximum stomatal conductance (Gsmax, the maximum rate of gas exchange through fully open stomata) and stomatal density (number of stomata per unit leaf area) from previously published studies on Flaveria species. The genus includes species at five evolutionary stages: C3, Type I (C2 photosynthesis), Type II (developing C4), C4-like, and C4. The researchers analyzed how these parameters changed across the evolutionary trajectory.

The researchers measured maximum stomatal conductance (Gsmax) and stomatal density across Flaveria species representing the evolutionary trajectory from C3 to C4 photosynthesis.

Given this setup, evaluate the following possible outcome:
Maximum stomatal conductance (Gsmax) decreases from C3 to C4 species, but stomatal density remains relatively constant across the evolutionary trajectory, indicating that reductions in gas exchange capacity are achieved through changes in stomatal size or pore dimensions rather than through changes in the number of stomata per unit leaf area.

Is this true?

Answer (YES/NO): NO